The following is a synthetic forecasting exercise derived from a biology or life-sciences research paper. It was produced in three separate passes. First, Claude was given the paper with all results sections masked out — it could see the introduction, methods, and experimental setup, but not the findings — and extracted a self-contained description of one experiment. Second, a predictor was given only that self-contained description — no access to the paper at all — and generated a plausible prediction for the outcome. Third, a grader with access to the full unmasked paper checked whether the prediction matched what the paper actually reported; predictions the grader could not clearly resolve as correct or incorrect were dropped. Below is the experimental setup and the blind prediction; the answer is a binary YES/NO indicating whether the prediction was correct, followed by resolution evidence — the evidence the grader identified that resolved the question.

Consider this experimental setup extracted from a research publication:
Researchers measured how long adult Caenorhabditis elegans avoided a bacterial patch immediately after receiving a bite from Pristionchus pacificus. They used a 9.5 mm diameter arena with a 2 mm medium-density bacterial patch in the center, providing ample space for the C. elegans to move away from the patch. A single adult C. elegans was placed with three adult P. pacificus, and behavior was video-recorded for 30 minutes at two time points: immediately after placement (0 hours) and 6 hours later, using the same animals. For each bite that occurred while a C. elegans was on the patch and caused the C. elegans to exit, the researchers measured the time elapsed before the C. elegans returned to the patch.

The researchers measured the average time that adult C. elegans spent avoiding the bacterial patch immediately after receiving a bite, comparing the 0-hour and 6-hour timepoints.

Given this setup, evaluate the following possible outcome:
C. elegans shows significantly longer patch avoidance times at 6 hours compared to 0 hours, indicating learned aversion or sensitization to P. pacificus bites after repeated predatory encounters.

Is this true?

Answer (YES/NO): YES